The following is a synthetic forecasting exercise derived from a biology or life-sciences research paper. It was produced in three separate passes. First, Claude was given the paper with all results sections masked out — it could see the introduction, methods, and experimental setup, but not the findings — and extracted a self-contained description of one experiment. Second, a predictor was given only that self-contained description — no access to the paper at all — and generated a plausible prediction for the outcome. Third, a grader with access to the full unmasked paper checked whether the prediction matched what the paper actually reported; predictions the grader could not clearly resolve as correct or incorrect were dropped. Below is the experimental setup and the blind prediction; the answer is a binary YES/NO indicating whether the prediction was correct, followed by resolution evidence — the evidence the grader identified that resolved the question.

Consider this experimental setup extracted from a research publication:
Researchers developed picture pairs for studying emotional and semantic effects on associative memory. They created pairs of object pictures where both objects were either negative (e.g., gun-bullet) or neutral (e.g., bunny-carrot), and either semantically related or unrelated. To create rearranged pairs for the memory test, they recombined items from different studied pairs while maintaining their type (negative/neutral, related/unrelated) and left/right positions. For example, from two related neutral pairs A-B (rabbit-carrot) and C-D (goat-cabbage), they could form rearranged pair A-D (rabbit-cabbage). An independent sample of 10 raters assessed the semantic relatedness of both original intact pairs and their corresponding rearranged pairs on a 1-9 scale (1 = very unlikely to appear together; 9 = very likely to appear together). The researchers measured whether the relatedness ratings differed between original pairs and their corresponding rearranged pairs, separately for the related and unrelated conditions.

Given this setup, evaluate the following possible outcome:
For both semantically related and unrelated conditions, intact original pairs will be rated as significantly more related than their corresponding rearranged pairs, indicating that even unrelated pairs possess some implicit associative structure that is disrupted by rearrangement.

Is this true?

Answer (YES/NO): NO